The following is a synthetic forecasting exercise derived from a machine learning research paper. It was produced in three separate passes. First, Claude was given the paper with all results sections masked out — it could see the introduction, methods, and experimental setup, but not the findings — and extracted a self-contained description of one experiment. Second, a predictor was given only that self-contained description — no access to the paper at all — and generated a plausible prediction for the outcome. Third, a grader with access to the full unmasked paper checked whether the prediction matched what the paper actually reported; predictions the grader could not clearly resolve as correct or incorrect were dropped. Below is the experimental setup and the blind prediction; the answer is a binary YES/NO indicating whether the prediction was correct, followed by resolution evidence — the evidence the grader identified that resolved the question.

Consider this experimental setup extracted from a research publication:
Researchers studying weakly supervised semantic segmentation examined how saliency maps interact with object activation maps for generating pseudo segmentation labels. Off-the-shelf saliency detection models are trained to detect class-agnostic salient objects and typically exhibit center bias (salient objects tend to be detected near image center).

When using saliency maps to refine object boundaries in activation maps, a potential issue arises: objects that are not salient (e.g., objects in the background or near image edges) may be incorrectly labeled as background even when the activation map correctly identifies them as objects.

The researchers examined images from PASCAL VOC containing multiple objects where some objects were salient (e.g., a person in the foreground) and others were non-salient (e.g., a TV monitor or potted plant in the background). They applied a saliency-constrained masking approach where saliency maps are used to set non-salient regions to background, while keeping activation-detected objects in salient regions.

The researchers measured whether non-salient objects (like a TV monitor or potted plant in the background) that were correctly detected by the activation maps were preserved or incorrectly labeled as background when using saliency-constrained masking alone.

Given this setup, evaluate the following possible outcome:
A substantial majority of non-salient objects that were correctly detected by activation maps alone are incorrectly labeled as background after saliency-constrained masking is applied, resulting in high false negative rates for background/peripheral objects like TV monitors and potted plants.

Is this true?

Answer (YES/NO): YES